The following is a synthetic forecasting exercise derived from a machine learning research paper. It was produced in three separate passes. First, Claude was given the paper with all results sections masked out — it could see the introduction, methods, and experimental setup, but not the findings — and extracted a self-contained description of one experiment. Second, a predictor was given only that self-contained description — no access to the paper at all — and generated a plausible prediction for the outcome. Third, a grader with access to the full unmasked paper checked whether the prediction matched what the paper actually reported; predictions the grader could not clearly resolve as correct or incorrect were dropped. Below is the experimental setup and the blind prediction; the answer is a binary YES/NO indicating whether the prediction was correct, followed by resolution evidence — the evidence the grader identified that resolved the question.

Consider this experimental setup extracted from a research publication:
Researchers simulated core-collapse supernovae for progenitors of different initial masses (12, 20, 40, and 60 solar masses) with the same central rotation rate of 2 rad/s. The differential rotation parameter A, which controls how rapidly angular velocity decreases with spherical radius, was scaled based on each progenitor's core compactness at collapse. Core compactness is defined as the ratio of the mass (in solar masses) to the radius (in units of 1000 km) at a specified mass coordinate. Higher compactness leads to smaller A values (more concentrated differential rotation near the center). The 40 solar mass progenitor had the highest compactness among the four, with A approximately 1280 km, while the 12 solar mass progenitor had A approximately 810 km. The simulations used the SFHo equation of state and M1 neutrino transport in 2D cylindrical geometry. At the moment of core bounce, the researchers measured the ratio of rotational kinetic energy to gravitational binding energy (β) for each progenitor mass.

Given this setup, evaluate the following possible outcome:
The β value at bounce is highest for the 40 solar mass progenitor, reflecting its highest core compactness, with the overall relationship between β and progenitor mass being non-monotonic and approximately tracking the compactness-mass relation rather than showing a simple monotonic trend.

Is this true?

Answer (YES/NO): YES